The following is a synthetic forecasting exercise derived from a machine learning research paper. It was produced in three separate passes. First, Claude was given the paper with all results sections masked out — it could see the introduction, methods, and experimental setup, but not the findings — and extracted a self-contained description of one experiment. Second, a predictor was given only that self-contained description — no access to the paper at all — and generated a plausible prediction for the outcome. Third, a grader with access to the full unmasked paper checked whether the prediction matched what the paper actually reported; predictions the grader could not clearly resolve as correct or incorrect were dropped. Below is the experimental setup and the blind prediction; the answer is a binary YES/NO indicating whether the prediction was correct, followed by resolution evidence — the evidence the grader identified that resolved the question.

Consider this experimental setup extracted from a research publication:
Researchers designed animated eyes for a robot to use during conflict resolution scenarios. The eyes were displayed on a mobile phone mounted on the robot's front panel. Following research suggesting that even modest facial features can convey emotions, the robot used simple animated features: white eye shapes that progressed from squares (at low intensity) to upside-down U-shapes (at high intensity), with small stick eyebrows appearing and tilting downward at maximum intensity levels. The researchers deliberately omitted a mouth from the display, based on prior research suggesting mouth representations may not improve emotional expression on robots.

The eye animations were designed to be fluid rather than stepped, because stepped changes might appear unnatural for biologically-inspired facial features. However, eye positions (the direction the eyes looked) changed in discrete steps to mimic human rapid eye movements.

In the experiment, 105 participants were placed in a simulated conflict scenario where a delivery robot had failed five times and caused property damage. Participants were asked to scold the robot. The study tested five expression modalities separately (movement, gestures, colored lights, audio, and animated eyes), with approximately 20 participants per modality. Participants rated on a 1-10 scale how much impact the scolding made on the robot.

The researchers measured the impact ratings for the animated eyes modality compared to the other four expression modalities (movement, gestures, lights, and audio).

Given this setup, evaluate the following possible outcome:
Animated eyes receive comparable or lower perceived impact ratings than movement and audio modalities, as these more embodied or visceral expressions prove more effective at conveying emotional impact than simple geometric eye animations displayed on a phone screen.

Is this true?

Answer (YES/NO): YES